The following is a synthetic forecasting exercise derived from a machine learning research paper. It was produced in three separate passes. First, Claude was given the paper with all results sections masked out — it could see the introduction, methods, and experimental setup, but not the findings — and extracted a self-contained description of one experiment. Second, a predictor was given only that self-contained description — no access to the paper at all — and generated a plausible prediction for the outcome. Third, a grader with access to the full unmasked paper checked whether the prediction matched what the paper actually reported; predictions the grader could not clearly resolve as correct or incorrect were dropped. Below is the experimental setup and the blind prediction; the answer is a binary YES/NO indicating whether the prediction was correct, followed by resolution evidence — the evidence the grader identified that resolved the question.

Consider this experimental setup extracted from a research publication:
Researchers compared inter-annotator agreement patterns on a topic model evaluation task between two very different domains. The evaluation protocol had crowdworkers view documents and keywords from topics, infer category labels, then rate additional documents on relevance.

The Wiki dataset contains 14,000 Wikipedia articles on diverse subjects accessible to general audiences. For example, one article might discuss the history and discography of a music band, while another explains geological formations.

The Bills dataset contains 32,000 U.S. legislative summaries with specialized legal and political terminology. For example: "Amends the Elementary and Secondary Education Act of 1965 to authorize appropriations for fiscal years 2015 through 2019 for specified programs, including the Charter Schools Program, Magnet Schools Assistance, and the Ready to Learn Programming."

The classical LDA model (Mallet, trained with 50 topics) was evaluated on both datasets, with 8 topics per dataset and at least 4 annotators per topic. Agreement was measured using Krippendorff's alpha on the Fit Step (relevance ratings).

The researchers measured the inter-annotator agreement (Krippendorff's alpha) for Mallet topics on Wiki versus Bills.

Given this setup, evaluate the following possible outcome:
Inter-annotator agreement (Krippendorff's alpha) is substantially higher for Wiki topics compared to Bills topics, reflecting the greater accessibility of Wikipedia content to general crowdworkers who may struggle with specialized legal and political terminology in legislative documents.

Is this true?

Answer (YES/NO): YES